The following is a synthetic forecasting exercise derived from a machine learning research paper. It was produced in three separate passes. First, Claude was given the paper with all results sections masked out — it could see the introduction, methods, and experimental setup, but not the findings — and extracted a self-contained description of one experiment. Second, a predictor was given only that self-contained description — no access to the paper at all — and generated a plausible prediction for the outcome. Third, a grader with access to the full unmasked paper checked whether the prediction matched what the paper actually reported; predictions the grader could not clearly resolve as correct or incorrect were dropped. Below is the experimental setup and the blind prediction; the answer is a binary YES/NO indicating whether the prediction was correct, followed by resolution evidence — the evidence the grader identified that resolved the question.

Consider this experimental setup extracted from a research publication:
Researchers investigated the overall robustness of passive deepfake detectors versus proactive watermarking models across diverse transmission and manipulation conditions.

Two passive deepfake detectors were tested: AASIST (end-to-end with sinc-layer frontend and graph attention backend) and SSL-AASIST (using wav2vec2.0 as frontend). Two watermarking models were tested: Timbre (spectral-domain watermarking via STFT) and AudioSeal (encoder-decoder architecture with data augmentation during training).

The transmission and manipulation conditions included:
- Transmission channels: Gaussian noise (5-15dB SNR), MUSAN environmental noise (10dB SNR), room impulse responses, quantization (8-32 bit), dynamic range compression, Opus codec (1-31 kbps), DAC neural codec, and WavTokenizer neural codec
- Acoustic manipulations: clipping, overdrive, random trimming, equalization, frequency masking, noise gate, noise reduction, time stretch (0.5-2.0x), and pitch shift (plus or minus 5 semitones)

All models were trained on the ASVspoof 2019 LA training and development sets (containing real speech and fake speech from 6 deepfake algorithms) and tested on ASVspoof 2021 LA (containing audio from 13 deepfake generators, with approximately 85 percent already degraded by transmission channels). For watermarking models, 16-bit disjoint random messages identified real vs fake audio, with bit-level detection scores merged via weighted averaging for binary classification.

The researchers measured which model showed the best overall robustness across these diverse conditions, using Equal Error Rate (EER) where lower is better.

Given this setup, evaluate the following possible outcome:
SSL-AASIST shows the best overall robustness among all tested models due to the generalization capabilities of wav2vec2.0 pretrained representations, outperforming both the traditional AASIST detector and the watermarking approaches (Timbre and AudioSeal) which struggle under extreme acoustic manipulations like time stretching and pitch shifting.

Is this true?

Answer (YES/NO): NO